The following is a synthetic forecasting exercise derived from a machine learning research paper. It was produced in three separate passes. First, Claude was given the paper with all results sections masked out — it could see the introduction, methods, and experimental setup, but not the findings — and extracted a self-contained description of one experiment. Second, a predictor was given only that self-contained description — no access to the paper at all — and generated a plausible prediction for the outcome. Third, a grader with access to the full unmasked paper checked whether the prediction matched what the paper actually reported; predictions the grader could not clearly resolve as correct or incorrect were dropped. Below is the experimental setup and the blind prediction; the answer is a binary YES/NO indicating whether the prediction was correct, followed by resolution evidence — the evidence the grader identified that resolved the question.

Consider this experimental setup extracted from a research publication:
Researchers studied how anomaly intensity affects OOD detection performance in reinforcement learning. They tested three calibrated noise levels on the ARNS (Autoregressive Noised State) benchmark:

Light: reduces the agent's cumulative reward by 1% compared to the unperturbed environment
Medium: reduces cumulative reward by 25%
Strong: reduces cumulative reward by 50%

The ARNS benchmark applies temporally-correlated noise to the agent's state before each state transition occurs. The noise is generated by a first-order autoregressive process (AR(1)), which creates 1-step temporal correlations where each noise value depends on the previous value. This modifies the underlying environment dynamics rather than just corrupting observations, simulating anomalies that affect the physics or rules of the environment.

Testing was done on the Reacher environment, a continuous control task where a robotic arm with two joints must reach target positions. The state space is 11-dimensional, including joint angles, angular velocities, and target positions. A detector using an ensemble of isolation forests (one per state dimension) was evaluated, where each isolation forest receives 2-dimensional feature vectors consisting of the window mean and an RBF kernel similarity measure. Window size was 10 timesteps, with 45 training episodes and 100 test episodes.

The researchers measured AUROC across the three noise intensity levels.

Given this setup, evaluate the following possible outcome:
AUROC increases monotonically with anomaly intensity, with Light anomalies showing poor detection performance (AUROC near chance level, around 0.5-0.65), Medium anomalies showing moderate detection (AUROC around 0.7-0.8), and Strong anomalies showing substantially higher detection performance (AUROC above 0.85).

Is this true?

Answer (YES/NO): NO